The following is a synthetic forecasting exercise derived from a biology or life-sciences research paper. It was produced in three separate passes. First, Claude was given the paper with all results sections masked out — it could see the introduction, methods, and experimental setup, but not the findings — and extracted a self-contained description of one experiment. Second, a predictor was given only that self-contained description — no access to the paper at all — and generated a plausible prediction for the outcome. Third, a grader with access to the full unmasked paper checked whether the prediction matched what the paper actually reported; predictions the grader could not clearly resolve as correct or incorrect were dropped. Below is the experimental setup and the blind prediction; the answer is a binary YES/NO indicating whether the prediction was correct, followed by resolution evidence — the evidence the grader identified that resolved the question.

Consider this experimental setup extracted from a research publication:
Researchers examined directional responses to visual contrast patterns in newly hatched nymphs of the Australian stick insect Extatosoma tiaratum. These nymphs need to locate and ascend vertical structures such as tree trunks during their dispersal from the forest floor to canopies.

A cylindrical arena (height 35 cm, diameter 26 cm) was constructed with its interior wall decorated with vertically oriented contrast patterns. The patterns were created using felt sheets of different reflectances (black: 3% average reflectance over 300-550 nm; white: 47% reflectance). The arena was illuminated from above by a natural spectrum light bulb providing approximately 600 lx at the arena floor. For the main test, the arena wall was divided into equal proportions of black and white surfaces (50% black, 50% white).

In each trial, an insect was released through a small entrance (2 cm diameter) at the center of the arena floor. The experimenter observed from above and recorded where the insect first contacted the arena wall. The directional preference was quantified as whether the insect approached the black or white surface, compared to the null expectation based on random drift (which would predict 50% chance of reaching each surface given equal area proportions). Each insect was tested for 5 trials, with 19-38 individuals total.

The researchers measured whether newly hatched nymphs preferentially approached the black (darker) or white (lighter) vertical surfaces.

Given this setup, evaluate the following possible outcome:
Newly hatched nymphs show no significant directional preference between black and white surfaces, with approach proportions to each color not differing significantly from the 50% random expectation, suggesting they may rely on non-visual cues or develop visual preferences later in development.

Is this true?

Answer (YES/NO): NO